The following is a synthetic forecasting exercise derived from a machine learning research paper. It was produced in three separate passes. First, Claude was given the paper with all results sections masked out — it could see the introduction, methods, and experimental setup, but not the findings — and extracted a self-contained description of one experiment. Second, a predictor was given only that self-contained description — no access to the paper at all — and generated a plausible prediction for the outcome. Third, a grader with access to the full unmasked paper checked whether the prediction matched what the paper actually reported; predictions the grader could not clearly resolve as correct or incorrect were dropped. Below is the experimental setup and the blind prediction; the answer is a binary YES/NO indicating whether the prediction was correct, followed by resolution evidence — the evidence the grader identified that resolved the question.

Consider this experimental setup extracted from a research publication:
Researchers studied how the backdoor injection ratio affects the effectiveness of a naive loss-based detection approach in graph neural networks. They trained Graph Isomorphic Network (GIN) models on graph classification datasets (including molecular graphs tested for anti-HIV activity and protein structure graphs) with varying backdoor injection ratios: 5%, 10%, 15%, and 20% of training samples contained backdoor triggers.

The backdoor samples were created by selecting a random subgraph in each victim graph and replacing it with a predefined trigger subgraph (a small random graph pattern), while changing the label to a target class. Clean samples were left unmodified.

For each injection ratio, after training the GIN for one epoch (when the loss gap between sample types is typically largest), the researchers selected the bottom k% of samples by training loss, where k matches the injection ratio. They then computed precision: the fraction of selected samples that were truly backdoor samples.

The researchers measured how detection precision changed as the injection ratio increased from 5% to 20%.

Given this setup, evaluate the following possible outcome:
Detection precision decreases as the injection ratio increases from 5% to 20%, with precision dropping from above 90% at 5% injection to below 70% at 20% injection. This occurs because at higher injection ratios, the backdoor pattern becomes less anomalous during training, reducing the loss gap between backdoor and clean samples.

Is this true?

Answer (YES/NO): NO